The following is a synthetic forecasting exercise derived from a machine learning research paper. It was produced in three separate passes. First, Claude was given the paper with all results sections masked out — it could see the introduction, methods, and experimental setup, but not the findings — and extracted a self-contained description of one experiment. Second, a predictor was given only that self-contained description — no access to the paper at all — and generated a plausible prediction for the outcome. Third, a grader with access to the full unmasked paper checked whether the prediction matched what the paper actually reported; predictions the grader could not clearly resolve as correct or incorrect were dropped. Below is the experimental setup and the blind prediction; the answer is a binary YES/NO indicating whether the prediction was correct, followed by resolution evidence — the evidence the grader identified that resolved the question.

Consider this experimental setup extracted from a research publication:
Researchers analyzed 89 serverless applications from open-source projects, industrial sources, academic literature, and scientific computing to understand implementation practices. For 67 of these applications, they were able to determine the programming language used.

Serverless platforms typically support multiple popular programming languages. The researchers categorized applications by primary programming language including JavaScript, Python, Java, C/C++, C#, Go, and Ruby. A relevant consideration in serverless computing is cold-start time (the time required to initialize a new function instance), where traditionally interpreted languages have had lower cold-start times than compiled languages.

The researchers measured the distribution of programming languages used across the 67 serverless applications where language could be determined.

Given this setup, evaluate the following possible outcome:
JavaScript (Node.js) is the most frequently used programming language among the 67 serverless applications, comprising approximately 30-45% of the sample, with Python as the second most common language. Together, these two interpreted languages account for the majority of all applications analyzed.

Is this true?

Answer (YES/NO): NO